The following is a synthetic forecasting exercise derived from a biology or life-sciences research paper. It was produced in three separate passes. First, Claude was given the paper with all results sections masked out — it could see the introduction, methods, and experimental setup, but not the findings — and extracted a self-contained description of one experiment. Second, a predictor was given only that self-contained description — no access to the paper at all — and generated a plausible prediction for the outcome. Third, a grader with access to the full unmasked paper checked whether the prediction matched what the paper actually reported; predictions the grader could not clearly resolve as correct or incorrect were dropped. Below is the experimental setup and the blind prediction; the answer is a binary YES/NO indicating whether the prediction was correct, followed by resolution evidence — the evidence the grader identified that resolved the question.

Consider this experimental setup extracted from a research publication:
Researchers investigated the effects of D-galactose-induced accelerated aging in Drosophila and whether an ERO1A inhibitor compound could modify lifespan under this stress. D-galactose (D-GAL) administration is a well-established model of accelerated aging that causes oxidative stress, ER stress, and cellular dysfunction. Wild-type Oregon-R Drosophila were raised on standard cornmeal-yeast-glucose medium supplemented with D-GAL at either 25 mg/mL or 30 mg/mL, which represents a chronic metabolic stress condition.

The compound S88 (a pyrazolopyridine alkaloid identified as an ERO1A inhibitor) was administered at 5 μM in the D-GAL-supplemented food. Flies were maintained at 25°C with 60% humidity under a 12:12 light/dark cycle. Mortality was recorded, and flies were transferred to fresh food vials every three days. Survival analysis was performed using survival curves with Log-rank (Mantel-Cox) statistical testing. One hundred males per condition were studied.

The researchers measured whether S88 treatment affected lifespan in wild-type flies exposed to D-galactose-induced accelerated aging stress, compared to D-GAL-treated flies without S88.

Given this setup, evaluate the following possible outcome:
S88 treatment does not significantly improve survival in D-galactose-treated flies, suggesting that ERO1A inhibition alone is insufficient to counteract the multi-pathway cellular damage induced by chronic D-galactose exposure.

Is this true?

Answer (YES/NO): NO